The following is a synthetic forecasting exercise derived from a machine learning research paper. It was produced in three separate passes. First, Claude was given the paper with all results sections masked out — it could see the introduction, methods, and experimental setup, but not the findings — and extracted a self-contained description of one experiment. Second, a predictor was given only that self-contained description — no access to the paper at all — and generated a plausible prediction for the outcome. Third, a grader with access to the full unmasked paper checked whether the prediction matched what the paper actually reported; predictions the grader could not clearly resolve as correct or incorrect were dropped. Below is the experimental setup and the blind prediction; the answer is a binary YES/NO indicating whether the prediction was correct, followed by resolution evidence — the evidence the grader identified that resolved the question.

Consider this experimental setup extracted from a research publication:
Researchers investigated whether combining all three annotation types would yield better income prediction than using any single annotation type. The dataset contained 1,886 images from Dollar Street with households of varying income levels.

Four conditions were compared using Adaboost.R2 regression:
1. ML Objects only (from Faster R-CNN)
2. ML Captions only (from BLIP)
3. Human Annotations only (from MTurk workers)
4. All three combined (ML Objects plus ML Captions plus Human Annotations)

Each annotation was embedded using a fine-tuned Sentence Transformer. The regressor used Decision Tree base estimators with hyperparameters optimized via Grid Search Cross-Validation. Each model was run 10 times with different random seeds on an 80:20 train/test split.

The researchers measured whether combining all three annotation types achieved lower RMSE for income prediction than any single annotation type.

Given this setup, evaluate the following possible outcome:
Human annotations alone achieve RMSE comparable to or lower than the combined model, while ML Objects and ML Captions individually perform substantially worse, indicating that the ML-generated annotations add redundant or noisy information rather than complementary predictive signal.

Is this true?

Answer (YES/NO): NO